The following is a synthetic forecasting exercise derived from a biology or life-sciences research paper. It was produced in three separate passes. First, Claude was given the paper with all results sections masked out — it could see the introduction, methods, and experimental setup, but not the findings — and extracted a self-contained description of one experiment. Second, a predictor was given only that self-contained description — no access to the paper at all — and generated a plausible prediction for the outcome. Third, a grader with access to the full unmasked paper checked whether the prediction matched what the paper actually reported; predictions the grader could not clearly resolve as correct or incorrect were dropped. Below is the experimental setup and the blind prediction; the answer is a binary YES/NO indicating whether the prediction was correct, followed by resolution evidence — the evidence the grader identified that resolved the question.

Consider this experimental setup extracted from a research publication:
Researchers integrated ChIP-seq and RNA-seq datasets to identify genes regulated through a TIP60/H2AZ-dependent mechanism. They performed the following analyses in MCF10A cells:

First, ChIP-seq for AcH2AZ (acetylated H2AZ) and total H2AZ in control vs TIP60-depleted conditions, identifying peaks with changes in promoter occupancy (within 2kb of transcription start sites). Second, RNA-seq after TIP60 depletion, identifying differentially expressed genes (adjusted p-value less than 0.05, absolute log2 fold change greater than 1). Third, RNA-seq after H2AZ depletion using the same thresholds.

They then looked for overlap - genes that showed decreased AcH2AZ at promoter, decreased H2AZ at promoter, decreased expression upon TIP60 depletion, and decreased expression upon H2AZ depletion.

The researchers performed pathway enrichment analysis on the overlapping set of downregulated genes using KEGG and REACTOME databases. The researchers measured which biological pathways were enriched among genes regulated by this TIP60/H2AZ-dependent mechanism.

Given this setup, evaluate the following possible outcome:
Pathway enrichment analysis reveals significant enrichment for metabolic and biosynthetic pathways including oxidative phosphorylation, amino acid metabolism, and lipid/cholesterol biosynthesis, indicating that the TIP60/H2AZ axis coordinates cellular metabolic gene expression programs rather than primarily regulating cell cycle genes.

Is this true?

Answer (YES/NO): NO